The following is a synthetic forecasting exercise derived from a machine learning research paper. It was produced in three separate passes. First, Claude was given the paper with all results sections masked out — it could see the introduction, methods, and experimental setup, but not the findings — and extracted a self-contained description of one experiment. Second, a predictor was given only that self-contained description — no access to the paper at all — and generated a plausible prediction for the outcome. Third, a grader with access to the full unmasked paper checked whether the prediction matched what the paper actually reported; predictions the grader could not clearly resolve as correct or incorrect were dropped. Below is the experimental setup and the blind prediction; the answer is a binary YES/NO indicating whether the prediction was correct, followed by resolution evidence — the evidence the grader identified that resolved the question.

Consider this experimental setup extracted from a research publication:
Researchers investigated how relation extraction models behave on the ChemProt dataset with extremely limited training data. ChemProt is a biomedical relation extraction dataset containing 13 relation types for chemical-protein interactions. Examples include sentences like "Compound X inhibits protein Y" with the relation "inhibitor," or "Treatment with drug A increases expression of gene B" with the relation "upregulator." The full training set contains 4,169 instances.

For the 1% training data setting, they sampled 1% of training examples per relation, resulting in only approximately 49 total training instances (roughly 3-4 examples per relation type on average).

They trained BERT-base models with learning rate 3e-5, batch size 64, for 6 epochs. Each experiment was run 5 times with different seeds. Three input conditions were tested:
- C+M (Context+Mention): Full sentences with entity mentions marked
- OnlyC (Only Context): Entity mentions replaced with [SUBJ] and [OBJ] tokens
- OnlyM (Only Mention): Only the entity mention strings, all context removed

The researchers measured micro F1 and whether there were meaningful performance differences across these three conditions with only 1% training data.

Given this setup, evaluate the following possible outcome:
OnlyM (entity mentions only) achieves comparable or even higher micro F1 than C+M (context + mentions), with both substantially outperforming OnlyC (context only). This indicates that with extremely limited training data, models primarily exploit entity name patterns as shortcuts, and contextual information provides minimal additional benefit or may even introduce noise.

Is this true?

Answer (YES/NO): NO